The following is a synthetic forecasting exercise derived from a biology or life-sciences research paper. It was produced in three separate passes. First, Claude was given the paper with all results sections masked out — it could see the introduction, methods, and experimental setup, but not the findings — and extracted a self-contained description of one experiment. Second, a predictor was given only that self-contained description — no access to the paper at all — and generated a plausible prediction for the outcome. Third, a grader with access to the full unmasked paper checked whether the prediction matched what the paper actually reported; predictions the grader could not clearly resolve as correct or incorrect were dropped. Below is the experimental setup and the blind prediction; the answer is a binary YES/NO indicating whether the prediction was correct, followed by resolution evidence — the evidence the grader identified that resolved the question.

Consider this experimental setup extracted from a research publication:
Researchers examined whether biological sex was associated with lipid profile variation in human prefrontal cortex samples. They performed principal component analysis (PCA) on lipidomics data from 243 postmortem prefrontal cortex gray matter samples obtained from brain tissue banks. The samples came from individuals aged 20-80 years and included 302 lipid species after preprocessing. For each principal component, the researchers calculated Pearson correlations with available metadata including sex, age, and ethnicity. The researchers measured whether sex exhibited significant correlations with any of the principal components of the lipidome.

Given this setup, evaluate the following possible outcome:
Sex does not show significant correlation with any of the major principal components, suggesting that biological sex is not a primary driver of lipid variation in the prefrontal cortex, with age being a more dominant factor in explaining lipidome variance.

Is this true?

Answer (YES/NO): YES